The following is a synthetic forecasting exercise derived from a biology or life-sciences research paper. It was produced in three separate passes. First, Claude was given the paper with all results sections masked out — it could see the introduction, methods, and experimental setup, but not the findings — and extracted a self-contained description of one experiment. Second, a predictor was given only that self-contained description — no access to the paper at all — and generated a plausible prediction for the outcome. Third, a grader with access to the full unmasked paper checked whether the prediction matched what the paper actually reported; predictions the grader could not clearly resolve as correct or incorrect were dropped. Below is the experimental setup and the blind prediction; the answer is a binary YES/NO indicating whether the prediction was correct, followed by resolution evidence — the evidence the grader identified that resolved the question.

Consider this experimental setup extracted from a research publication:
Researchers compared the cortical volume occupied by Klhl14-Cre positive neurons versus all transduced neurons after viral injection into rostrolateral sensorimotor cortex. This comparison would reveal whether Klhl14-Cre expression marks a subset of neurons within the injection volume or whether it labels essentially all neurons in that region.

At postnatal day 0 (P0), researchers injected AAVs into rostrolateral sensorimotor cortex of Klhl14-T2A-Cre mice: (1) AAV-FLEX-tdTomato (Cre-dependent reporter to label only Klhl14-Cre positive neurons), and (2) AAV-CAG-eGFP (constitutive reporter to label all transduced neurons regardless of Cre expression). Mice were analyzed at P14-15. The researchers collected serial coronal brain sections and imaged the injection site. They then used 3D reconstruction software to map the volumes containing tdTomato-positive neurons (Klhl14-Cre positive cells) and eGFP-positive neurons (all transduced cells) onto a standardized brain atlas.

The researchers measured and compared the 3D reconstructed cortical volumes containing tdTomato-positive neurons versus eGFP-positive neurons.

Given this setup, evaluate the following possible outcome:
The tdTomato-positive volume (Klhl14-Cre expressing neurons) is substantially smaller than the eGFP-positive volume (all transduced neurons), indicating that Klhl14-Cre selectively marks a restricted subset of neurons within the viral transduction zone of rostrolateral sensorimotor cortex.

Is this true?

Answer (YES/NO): YES